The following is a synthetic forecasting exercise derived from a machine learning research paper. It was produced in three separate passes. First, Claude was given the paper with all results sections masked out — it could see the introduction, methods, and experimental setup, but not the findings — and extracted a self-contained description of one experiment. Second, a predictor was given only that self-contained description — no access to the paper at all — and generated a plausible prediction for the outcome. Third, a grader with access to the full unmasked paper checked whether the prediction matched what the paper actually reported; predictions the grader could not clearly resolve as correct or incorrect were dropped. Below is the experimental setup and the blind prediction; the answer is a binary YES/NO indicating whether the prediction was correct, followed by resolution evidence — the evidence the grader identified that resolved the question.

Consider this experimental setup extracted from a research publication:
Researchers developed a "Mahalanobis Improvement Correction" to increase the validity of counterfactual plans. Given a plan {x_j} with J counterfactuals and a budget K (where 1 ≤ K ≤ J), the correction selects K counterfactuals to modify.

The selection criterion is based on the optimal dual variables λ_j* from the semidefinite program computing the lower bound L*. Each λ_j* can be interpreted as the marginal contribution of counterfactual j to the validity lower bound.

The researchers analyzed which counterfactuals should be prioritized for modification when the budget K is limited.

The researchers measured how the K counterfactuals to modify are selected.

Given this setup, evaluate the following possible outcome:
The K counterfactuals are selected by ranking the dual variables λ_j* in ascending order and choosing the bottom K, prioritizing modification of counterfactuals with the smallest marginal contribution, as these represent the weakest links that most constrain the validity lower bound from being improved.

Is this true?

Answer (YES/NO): NO